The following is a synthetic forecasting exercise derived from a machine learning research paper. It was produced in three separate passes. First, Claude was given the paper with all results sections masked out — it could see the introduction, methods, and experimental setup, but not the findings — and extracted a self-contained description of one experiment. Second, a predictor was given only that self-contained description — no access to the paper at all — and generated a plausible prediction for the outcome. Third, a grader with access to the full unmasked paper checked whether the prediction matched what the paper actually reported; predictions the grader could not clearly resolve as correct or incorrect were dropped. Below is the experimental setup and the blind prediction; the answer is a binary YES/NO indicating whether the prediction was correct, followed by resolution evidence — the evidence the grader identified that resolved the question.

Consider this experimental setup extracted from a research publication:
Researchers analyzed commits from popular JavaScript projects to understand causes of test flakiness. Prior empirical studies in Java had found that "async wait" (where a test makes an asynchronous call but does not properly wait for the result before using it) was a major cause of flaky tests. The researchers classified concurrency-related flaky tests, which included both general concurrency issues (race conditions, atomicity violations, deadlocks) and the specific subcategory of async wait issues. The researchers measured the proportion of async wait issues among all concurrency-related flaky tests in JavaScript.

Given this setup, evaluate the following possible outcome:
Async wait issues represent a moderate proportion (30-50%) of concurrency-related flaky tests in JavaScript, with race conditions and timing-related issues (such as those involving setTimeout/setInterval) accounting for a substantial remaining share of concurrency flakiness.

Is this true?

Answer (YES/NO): YES